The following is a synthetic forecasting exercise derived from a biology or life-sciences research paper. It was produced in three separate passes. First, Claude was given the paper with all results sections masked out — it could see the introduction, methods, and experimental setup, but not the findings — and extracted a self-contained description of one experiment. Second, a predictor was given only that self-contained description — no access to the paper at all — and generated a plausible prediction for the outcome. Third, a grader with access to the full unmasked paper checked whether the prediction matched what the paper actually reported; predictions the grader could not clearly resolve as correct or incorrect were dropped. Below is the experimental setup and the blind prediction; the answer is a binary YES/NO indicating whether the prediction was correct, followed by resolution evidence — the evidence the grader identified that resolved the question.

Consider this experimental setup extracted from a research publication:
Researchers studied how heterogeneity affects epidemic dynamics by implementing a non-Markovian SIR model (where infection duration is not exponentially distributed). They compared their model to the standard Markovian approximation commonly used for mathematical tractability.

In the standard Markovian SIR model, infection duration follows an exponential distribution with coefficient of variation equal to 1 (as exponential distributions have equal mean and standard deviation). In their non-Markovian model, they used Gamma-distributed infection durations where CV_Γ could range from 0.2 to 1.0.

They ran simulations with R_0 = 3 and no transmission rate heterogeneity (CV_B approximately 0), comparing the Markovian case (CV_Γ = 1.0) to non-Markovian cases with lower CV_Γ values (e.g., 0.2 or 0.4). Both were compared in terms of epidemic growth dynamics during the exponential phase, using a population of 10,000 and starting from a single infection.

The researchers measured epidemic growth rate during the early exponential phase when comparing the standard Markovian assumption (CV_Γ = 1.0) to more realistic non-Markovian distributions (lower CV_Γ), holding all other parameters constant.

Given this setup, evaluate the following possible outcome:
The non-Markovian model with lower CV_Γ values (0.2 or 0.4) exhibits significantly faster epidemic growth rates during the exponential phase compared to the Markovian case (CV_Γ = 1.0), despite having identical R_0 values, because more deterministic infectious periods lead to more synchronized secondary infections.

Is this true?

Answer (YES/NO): YES